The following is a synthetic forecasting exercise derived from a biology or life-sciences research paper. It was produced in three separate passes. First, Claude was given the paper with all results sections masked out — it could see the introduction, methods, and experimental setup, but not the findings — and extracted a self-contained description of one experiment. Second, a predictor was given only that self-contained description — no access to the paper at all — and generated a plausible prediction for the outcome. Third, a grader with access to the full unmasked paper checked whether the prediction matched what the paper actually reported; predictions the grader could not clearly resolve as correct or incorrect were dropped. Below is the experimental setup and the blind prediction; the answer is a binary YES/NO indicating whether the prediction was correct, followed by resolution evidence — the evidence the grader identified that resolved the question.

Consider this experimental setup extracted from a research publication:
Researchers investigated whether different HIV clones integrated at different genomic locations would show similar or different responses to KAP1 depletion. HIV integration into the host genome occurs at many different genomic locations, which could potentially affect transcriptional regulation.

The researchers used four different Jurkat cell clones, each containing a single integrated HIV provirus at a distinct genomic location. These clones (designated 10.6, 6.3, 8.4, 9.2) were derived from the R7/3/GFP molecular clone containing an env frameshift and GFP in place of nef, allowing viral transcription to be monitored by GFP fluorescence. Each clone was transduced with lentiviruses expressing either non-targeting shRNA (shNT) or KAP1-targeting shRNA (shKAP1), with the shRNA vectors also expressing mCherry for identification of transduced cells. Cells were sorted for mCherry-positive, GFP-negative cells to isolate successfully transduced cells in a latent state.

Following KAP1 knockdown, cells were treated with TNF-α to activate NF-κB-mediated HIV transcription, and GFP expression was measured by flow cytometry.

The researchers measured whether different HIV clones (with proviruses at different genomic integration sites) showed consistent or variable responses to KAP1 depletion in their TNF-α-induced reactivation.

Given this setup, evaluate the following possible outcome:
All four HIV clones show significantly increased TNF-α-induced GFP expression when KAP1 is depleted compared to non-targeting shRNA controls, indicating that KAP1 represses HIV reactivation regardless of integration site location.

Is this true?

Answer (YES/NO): NO